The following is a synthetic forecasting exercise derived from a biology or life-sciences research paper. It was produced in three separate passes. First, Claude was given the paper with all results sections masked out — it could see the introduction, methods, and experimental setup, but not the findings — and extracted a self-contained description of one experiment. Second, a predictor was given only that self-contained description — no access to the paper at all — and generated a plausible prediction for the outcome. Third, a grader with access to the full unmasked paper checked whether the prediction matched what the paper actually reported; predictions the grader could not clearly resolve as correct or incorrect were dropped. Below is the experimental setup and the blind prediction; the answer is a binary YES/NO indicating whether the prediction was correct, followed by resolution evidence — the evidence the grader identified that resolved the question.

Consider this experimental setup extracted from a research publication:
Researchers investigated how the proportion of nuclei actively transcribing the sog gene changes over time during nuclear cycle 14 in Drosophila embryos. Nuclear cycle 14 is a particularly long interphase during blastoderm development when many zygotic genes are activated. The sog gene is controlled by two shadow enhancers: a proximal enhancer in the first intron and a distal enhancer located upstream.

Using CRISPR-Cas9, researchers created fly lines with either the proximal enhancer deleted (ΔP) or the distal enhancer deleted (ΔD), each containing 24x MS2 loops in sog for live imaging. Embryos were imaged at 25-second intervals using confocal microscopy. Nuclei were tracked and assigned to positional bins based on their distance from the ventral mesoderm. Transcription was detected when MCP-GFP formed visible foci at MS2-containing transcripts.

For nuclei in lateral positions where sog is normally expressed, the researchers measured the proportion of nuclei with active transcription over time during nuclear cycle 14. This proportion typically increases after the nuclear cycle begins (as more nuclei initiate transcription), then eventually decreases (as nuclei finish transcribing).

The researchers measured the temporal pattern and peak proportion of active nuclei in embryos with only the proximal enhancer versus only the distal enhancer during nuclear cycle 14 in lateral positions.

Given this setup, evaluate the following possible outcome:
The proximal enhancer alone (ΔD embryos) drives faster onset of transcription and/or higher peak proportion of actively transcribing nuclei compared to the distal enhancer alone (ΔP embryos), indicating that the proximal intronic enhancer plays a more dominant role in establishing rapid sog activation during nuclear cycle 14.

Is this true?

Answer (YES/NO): YES